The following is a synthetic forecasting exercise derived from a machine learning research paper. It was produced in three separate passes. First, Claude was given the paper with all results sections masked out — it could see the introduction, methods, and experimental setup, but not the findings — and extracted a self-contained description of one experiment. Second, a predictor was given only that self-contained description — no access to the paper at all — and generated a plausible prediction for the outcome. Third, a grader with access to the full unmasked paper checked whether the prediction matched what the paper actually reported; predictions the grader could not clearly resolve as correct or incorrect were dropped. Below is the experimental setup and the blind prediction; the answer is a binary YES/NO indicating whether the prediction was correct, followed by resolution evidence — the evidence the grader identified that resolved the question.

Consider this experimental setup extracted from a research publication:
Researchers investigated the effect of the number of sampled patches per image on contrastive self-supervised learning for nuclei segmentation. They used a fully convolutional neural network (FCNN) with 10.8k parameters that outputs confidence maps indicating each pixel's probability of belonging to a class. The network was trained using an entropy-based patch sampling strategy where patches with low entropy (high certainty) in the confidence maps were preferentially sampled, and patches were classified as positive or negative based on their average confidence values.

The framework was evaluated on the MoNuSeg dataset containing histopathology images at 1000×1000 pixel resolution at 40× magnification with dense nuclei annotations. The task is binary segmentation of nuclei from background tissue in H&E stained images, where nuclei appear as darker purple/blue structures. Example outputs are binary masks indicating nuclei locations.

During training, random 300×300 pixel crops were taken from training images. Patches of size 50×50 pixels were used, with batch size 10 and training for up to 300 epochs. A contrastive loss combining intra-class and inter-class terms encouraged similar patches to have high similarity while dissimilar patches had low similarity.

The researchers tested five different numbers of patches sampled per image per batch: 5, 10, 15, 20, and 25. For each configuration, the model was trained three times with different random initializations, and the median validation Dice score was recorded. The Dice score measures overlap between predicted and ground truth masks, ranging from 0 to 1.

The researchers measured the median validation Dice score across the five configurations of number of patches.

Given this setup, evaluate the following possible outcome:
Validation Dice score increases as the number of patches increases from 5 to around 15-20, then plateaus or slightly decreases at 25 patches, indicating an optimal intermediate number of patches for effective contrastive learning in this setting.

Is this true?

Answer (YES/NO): NO